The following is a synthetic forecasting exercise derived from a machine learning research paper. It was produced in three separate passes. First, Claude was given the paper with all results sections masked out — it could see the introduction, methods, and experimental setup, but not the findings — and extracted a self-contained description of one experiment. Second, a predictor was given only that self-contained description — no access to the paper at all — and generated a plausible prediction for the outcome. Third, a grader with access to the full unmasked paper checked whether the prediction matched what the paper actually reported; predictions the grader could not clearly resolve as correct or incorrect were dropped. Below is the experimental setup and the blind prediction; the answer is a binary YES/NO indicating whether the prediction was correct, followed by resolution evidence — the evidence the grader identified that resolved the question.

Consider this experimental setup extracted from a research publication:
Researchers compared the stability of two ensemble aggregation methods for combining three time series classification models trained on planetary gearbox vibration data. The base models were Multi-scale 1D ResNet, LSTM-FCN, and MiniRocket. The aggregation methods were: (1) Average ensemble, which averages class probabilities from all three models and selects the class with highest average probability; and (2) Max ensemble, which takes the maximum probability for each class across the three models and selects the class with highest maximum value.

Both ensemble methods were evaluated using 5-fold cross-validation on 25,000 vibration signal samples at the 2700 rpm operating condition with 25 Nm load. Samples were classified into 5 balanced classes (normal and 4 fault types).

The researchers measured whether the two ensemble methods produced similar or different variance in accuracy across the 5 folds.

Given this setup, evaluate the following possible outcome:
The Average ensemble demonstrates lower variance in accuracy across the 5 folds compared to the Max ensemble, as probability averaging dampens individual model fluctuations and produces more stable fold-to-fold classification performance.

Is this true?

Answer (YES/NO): YES